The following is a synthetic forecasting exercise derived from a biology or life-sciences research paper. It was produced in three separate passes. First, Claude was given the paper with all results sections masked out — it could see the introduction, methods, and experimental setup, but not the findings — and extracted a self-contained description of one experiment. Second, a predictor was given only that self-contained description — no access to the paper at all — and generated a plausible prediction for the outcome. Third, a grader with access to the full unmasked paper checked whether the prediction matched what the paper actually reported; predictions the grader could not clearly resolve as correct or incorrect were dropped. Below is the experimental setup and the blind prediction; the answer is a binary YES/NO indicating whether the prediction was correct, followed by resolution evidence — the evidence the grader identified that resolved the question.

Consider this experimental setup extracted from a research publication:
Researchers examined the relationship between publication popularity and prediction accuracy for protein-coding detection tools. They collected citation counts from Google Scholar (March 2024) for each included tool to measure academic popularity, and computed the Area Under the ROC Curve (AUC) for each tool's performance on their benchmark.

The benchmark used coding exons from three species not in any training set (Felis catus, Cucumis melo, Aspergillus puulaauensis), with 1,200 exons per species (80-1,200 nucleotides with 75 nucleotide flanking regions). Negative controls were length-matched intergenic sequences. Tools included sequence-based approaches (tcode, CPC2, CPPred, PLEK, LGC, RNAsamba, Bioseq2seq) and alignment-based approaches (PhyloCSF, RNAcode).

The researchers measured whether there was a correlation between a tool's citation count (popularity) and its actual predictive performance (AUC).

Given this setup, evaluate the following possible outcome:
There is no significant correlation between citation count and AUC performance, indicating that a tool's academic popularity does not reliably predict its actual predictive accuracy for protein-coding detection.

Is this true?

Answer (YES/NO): YES